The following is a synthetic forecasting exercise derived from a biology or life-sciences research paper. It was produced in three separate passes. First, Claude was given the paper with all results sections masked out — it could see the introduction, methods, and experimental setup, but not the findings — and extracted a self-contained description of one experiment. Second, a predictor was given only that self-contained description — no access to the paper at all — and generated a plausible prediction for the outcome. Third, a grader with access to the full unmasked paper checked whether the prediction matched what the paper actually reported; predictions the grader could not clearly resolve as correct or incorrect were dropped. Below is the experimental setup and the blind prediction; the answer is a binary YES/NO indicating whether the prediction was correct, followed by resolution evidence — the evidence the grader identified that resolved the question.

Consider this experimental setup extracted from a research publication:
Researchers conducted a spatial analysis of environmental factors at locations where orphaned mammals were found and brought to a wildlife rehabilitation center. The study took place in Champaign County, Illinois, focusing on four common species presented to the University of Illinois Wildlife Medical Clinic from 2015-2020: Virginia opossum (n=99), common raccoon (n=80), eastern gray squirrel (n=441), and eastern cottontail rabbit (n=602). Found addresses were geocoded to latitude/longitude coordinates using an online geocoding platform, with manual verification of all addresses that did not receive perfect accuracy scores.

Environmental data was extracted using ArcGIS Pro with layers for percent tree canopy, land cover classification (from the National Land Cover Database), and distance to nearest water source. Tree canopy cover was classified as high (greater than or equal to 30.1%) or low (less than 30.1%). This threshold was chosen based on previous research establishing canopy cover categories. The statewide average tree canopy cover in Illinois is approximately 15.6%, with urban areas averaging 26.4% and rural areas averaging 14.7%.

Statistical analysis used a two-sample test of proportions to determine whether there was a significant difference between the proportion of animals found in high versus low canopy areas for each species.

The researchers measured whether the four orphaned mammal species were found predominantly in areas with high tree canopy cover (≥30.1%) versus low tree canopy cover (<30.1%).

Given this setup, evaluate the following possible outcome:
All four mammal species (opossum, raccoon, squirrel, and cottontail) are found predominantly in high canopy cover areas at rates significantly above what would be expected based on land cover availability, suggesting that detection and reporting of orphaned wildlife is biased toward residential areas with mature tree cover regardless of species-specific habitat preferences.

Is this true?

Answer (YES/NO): NO